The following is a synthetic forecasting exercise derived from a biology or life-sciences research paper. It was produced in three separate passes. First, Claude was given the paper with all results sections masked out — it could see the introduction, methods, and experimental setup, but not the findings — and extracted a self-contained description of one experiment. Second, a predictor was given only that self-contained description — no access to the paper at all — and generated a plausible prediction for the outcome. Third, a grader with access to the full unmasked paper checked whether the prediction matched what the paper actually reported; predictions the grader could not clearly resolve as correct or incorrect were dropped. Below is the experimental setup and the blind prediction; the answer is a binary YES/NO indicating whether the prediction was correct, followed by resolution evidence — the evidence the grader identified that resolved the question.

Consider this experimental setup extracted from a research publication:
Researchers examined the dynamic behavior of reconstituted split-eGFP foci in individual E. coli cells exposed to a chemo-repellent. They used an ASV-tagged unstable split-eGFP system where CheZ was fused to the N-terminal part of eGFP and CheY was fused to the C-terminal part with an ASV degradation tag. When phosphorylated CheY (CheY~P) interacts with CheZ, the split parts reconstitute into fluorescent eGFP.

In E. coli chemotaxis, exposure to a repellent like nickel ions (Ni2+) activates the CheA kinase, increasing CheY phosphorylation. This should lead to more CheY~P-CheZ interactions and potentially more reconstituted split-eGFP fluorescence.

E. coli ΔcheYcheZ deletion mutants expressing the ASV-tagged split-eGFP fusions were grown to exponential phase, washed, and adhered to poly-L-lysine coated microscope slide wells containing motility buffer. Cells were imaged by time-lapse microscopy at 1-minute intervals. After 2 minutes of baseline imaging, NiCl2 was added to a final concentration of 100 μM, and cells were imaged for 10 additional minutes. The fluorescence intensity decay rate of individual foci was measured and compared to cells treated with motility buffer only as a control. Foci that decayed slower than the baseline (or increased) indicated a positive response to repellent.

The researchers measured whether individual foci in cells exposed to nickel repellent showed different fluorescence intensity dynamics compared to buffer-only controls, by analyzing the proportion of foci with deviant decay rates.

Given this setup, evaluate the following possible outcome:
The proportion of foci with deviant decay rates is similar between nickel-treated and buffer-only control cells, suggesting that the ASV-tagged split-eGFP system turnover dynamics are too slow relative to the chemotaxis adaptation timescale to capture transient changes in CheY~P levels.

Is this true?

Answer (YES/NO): NO